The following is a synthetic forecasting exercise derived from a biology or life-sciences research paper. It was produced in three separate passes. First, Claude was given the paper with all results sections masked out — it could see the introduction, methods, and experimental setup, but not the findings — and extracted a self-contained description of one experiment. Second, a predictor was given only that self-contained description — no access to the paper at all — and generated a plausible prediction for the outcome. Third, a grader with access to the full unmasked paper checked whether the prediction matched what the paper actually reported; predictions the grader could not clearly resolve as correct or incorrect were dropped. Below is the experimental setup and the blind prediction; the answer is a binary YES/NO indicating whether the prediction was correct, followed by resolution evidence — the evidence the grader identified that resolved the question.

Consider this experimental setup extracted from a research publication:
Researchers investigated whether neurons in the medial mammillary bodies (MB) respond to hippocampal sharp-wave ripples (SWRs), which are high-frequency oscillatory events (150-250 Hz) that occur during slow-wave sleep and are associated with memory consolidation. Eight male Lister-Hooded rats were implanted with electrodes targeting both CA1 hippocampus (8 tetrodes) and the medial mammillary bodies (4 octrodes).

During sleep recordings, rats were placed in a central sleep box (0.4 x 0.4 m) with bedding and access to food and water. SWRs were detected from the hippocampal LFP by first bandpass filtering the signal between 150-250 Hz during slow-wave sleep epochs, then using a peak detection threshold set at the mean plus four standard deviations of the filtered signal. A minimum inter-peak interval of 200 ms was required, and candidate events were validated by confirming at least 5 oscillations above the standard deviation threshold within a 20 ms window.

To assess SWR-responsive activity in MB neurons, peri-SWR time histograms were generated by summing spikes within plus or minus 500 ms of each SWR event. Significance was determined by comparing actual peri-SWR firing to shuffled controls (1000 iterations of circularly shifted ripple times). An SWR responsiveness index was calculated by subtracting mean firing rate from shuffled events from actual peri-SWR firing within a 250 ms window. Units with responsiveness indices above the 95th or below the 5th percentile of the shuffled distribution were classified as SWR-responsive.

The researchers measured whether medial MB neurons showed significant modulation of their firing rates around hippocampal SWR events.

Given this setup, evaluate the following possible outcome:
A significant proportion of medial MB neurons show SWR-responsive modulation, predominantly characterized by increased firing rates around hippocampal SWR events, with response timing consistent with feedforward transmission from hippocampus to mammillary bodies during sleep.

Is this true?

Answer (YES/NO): YES